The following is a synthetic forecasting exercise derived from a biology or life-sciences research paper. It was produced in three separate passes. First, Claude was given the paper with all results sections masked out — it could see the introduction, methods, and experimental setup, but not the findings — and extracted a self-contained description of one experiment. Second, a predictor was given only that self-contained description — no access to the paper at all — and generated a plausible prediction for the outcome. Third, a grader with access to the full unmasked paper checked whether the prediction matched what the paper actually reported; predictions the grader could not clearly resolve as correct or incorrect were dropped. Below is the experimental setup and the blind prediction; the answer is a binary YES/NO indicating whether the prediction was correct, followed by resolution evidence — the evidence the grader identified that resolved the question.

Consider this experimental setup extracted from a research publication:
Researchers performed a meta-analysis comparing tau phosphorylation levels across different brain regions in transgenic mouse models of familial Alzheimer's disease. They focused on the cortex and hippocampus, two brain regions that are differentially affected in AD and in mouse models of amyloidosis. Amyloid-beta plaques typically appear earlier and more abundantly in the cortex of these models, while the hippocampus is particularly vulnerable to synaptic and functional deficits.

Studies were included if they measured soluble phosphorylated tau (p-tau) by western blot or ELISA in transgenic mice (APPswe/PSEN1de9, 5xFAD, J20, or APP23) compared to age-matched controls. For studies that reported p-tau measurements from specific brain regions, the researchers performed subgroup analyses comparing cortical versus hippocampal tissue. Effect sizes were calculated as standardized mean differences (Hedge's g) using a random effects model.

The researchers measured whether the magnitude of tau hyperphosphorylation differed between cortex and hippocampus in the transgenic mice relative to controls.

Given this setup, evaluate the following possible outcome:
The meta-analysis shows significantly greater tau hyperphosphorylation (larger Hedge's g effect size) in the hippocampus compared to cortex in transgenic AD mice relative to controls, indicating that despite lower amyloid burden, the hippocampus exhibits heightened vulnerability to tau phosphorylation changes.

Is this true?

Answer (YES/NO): NO